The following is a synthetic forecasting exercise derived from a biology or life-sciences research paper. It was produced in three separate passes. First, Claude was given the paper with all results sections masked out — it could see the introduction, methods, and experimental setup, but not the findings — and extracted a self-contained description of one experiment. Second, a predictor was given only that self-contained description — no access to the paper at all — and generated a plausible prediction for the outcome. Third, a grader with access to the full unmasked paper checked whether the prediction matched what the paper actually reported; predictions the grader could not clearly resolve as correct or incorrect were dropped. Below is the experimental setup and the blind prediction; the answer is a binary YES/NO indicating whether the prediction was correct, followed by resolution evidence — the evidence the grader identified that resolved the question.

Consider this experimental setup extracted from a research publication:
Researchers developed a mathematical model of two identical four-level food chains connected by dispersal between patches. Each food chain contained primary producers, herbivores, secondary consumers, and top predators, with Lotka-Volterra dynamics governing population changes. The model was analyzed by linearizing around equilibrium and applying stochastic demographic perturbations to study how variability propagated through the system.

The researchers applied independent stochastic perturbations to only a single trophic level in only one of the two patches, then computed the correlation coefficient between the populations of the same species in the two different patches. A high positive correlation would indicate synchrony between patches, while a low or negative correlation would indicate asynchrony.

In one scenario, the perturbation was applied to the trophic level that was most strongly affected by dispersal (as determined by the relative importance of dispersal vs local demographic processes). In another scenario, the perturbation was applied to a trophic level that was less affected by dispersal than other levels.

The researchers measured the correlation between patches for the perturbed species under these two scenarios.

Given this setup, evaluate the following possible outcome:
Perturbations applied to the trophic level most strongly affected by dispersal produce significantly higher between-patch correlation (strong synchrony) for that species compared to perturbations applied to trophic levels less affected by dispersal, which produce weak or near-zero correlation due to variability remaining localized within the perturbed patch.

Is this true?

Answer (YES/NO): YES